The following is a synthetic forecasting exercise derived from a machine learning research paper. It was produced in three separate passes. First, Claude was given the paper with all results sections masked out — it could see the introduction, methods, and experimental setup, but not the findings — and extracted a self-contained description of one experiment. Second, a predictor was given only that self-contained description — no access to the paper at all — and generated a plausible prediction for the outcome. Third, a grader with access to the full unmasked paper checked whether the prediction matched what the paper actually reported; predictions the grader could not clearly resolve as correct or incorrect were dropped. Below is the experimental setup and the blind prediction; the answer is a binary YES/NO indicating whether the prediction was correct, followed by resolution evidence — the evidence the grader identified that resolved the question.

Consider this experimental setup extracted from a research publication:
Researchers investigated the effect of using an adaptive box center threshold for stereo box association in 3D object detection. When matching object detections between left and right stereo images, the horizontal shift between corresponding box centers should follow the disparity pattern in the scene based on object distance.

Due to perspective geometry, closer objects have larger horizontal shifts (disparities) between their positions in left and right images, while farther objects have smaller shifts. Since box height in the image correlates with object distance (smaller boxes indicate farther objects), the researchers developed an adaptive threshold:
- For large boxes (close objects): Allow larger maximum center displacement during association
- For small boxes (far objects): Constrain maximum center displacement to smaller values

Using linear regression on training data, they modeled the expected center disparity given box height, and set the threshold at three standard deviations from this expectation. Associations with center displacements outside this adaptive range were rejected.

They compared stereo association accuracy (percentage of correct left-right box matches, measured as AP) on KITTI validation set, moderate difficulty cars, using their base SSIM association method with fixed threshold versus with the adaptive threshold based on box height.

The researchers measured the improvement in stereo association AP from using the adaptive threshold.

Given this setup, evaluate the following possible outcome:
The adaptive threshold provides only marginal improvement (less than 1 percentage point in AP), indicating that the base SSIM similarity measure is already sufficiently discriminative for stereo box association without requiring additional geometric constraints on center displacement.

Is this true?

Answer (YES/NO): YES